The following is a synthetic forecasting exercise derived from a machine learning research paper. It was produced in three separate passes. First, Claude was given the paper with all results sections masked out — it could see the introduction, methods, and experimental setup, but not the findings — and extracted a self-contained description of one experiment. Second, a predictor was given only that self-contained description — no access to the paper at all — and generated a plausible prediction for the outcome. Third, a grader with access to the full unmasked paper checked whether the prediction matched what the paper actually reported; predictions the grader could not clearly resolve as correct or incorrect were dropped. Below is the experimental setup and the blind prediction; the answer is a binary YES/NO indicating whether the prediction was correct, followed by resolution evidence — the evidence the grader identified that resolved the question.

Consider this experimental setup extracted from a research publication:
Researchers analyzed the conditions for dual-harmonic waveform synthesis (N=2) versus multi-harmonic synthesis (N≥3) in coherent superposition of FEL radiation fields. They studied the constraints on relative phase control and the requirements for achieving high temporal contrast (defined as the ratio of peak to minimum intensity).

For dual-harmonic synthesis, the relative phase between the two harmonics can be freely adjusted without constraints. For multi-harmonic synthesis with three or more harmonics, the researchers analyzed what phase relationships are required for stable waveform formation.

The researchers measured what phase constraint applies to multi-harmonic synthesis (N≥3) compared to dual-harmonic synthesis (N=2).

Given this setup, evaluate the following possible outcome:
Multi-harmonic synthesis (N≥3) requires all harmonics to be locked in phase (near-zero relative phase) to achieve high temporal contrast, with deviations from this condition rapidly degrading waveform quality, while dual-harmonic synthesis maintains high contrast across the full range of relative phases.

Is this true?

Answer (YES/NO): NO